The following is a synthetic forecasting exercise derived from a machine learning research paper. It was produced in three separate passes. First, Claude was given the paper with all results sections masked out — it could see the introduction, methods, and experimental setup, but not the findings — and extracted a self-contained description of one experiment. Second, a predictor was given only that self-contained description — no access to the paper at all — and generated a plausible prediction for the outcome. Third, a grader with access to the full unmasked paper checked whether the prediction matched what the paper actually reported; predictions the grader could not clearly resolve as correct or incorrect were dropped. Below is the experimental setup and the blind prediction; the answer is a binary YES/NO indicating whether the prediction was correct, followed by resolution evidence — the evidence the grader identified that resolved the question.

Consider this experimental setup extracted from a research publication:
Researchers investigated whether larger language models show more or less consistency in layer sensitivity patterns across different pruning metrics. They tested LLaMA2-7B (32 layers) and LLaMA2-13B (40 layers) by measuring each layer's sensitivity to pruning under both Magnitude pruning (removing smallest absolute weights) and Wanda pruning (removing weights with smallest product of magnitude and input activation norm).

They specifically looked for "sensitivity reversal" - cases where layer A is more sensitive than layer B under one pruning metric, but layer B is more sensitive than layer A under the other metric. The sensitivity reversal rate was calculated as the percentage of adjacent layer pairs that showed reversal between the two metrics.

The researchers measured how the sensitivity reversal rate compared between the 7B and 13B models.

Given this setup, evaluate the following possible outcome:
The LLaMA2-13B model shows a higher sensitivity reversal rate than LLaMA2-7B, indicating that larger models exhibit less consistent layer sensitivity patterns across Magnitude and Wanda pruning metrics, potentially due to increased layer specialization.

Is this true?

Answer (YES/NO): NO